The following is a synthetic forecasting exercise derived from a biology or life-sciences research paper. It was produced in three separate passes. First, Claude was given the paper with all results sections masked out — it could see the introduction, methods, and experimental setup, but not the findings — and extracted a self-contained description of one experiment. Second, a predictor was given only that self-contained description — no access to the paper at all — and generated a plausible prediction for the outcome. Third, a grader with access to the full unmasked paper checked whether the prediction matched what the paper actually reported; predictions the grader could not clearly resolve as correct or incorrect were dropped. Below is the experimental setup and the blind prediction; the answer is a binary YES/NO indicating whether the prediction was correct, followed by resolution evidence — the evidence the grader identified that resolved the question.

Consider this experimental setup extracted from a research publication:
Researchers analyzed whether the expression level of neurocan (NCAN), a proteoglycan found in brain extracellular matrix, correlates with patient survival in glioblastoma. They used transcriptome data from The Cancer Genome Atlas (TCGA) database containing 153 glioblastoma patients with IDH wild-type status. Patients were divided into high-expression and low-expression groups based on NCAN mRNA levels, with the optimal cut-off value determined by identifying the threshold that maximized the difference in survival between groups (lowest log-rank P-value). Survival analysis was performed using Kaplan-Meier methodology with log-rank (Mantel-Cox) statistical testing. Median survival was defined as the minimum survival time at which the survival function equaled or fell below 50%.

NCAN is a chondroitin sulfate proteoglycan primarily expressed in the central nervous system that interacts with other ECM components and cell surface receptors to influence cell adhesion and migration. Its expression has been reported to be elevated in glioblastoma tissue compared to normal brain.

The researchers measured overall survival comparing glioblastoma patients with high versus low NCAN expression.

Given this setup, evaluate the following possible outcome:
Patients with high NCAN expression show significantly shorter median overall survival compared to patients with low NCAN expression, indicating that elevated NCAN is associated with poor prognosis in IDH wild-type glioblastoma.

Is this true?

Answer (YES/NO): NO